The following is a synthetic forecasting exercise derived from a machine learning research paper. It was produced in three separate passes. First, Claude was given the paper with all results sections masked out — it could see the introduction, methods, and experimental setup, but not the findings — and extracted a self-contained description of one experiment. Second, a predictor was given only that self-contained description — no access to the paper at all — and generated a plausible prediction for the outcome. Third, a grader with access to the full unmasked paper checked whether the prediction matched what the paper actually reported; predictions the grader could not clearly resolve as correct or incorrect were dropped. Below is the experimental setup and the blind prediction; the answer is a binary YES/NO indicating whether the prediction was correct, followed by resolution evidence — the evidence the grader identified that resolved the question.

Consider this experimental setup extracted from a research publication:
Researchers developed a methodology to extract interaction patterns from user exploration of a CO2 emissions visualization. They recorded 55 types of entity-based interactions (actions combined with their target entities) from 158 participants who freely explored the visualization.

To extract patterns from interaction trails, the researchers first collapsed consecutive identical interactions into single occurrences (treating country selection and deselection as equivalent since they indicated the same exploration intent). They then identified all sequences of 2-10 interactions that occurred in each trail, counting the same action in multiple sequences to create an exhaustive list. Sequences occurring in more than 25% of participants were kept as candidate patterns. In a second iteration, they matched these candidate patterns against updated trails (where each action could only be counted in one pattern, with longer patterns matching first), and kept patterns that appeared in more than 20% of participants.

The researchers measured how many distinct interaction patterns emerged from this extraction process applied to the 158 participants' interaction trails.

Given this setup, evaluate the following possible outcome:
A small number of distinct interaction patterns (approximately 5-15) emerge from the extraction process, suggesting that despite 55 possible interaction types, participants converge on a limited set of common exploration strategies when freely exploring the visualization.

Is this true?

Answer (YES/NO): NO